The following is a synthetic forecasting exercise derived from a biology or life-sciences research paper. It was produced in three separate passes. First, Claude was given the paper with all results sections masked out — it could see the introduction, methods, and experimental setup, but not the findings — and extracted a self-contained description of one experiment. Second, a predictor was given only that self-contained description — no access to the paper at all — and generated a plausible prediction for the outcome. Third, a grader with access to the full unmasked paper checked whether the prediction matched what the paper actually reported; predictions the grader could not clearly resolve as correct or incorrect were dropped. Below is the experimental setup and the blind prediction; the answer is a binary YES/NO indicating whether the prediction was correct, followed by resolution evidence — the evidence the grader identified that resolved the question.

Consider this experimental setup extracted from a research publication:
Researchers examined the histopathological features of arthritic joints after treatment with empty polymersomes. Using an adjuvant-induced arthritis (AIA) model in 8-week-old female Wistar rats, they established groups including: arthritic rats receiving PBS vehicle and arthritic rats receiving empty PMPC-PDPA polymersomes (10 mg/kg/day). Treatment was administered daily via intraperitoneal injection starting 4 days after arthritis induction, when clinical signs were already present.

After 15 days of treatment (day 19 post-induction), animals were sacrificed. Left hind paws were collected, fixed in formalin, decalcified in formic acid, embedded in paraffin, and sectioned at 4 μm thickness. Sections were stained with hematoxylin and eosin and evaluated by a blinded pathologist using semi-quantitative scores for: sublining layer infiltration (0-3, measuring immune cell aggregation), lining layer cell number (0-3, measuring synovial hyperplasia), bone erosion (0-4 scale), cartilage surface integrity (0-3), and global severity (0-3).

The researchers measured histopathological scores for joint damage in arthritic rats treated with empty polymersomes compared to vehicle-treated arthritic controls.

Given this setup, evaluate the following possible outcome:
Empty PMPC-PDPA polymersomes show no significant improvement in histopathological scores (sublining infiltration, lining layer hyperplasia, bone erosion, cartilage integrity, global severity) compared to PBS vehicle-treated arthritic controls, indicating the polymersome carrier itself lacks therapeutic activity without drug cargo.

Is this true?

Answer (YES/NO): NO